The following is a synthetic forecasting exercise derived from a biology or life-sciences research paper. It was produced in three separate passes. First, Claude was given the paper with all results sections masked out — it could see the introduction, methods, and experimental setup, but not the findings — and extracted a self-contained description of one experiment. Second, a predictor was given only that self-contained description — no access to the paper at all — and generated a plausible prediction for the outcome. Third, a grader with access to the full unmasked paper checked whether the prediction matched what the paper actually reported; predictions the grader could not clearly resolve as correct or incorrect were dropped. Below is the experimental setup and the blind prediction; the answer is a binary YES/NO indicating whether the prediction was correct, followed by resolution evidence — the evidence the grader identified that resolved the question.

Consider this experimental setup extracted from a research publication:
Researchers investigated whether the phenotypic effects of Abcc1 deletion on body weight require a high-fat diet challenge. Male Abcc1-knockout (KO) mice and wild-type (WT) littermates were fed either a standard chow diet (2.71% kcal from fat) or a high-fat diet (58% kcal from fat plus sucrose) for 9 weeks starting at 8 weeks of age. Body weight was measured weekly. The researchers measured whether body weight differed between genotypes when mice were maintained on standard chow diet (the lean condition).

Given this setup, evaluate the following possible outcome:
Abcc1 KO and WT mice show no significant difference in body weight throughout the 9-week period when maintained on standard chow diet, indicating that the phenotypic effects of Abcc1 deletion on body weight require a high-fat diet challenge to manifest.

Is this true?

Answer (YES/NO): YES